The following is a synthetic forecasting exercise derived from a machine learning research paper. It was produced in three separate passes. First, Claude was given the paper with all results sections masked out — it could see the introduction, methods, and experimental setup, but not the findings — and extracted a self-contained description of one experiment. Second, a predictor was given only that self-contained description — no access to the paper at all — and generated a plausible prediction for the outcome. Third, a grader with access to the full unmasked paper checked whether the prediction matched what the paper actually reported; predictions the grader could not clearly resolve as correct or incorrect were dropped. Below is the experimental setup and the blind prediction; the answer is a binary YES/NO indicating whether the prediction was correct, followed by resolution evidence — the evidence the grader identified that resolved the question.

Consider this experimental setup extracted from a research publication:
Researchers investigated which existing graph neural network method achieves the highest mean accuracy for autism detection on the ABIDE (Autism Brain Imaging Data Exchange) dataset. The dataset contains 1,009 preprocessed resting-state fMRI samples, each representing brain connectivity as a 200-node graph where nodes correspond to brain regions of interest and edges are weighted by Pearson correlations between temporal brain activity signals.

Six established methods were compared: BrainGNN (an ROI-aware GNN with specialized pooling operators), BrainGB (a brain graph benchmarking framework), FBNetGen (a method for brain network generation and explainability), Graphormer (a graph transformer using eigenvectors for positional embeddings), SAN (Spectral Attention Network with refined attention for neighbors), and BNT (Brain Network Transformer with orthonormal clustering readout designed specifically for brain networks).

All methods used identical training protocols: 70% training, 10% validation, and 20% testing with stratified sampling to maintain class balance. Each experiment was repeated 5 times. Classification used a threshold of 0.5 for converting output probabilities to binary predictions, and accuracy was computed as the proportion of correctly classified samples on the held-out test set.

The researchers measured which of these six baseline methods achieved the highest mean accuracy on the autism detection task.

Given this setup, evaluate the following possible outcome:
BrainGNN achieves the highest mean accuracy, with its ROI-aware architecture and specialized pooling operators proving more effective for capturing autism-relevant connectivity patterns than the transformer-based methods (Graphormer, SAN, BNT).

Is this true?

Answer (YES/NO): NO